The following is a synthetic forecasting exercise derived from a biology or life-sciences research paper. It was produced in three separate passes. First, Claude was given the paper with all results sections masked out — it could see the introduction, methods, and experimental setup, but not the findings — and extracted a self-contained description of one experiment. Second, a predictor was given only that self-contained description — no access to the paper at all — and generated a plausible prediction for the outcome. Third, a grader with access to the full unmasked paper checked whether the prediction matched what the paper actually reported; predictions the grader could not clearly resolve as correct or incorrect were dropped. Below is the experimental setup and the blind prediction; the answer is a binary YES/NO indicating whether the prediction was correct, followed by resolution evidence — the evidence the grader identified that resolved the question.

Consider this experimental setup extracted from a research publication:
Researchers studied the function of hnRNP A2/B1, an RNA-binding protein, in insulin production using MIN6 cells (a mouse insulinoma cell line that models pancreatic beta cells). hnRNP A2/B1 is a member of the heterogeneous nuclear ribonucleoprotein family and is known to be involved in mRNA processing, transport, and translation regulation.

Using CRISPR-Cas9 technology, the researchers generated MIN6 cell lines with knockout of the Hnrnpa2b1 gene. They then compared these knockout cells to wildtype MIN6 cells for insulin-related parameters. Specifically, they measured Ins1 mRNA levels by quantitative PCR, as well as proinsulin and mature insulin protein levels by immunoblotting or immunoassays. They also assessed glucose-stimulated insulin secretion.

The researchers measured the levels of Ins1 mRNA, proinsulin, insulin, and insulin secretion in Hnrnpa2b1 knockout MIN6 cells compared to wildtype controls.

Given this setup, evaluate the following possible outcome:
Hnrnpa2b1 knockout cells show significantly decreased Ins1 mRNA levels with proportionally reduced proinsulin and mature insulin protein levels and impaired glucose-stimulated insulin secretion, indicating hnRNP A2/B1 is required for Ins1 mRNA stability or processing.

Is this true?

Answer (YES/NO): NO